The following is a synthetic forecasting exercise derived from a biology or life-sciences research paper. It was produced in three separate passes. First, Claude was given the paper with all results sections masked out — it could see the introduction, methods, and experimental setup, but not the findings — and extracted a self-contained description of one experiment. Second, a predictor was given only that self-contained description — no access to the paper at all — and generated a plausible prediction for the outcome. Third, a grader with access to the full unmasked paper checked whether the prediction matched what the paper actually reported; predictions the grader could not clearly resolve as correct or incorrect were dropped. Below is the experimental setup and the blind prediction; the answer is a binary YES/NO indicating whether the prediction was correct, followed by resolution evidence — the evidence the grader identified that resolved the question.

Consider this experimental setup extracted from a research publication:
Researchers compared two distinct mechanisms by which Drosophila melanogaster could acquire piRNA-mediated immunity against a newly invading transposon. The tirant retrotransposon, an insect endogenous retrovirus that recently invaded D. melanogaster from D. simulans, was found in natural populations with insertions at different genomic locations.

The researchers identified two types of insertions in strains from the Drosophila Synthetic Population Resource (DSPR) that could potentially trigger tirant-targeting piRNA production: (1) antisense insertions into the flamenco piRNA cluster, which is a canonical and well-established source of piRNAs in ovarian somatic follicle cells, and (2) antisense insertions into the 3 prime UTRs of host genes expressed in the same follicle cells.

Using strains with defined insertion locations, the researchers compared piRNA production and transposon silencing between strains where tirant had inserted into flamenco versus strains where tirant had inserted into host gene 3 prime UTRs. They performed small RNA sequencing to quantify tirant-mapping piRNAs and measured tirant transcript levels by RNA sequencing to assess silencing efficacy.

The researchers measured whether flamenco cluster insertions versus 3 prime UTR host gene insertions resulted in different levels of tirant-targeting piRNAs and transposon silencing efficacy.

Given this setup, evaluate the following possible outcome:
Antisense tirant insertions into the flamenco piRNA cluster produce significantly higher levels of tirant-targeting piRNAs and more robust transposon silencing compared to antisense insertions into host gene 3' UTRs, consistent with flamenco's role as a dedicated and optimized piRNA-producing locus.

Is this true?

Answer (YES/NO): NO